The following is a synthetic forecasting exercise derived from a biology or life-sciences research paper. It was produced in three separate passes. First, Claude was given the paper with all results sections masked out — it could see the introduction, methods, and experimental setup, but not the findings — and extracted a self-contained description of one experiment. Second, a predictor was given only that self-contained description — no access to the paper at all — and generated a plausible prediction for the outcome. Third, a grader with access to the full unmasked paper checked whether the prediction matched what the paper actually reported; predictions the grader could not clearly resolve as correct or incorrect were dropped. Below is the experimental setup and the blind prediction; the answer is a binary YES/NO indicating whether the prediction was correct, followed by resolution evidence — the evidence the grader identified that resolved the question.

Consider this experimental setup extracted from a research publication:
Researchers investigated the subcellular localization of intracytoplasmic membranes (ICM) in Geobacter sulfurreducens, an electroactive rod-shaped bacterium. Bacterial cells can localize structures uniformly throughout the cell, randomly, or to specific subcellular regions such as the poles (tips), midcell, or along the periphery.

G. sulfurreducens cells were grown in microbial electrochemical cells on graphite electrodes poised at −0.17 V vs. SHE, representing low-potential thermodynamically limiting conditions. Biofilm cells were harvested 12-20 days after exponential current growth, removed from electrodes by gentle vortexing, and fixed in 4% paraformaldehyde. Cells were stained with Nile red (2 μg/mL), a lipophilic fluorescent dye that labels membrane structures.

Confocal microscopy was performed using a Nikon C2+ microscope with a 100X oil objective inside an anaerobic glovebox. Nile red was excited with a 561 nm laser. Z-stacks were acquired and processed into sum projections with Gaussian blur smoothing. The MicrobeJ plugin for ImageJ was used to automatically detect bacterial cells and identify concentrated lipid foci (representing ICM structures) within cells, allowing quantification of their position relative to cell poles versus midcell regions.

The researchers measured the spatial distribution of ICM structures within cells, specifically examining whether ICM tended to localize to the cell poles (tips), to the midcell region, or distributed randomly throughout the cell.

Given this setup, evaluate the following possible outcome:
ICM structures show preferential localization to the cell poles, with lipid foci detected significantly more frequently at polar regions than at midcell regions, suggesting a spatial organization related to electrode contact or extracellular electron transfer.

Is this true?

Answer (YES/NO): YES